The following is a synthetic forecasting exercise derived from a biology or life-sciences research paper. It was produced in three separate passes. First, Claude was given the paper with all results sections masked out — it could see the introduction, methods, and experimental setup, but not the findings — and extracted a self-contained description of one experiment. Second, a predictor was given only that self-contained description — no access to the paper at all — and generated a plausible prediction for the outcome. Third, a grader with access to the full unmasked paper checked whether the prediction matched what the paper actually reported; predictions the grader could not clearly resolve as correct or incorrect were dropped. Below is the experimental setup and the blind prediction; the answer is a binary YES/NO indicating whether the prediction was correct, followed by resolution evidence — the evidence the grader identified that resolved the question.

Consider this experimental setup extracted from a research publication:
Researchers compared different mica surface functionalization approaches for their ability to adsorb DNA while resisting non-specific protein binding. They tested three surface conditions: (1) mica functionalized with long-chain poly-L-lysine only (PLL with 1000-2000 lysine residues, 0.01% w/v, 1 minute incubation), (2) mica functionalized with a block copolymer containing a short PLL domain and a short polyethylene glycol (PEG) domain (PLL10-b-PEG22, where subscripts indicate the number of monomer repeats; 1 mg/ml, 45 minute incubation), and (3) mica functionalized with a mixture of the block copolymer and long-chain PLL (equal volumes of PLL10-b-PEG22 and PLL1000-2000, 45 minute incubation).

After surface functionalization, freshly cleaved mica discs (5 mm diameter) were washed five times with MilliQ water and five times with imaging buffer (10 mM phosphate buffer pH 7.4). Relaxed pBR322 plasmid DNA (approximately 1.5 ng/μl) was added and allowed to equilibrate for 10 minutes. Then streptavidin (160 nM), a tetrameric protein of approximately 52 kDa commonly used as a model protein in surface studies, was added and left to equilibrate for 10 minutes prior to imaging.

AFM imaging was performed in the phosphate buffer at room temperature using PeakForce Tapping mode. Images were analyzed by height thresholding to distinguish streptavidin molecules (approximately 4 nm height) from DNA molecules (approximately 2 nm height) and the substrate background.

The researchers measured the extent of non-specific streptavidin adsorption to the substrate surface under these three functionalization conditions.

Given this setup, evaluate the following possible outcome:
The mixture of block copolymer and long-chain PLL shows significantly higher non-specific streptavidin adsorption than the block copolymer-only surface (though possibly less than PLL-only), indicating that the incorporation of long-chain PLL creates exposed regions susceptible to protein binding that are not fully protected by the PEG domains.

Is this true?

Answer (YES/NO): NO